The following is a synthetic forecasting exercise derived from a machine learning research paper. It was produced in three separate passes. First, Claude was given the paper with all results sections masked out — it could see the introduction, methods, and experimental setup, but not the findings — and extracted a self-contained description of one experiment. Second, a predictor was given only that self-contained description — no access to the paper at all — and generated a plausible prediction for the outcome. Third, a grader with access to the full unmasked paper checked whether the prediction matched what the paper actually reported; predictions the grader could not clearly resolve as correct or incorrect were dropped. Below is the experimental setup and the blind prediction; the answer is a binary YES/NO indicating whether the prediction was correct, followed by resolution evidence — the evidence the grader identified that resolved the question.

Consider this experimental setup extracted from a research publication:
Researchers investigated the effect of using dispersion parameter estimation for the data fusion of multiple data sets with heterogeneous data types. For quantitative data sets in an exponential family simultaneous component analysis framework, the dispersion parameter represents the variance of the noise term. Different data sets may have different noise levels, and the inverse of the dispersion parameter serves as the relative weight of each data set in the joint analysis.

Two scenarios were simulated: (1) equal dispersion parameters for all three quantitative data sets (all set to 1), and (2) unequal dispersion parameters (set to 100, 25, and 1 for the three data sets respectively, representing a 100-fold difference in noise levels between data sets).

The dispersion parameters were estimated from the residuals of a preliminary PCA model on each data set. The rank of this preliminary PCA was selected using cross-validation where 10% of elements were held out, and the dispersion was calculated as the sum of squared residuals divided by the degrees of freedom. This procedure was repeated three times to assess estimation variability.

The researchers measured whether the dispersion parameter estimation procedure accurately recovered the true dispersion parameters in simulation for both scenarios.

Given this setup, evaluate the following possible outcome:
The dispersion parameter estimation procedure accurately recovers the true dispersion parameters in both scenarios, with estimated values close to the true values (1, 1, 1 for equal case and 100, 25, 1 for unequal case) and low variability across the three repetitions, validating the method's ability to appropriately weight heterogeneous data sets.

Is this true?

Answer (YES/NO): YES